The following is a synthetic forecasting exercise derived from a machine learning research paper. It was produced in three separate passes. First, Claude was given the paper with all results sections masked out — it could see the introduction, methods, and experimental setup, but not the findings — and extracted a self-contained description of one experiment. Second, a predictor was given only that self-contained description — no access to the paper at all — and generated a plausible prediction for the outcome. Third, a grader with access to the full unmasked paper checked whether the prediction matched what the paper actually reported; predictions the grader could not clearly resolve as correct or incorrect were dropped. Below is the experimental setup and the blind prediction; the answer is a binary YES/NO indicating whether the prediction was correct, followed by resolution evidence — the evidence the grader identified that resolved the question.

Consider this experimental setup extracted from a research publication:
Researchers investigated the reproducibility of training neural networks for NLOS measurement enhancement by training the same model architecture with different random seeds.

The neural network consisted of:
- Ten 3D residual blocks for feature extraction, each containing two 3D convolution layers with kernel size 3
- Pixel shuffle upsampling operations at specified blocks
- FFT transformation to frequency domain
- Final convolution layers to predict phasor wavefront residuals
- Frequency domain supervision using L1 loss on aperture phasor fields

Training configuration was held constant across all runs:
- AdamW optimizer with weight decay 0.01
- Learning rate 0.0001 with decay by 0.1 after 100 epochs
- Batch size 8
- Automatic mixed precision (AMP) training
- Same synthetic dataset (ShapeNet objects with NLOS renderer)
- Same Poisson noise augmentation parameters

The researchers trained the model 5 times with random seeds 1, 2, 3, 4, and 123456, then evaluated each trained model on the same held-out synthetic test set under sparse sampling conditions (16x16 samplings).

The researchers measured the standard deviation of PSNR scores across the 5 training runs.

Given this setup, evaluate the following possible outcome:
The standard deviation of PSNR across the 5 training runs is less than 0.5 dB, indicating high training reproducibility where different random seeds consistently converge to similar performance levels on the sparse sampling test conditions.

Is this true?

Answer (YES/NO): YES